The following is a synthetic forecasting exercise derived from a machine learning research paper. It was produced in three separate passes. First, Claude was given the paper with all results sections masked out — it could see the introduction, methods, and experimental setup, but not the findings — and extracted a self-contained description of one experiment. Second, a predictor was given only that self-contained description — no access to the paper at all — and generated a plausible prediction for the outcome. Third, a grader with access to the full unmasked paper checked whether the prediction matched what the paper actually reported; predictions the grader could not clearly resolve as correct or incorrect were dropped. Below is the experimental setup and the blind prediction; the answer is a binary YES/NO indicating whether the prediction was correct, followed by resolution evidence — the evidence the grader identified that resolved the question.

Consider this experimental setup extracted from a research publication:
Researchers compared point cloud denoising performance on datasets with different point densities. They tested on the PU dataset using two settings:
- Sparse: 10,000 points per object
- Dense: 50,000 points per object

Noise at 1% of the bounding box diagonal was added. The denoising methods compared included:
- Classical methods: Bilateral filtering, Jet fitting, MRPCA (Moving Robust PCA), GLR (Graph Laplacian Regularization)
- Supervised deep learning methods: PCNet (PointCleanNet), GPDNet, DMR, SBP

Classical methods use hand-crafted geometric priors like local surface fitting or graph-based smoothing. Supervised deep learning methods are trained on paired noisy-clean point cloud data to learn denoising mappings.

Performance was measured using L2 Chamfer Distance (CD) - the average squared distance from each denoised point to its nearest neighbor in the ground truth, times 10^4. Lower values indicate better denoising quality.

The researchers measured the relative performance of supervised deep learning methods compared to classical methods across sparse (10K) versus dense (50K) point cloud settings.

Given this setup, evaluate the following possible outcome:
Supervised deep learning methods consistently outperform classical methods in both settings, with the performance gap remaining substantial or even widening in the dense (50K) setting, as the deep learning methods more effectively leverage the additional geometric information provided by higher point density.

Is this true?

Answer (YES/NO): NO